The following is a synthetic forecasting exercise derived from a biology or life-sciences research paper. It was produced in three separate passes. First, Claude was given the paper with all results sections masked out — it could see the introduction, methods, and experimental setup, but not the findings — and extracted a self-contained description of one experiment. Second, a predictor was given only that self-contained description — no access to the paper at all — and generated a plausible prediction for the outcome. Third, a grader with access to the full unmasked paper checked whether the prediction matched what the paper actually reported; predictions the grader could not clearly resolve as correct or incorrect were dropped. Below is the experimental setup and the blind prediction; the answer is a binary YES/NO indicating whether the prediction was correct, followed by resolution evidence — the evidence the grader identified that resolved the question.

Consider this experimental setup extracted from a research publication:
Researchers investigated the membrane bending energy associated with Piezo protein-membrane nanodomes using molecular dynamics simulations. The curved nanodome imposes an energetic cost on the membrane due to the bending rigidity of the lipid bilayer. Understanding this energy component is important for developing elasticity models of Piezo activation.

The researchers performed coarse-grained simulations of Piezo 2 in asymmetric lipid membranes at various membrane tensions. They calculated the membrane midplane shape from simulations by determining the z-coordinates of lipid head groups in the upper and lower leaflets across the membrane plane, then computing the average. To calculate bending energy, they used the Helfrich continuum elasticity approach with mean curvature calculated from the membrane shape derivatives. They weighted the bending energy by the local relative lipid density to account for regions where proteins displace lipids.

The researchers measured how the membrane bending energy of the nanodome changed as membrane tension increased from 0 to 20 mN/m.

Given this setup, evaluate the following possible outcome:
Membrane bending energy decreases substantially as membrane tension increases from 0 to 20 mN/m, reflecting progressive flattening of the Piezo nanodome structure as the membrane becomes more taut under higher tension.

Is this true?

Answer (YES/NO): YES